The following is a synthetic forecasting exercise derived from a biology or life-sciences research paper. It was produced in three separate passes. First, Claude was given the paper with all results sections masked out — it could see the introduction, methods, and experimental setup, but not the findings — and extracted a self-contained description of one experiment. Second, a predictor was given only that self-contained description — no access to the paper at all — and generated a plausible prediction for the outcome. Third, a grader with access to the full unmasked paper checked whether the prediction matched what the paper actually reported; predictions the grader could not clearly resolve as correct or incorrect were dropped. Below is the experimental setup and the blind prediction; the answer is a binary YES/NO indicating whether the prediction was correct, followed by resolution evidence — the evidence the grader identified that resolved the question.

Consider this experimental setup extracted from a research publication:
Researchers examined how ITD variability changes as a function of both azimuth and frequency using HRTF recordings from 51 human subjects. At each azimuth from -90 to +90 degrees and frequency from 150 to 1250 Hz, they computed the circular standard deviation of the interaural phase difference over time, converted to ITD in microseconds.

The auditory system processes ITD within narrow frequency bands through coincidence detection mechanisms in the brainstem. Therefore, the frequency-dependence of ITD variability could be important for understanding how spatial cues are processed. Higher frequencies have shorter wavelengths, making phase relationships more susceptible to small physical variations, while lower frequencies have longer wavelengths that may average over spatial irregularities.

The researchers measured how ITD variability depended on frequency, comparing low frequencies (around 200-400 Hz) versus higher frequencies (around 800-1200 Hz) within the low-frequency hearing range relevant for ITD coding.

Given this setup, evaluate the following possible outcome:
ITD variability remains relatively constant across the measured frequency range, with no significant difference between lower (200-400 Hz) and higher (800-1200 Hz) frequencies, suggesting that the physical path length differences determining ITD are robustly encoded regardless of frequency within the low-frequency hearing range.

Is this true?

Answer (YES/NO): NO